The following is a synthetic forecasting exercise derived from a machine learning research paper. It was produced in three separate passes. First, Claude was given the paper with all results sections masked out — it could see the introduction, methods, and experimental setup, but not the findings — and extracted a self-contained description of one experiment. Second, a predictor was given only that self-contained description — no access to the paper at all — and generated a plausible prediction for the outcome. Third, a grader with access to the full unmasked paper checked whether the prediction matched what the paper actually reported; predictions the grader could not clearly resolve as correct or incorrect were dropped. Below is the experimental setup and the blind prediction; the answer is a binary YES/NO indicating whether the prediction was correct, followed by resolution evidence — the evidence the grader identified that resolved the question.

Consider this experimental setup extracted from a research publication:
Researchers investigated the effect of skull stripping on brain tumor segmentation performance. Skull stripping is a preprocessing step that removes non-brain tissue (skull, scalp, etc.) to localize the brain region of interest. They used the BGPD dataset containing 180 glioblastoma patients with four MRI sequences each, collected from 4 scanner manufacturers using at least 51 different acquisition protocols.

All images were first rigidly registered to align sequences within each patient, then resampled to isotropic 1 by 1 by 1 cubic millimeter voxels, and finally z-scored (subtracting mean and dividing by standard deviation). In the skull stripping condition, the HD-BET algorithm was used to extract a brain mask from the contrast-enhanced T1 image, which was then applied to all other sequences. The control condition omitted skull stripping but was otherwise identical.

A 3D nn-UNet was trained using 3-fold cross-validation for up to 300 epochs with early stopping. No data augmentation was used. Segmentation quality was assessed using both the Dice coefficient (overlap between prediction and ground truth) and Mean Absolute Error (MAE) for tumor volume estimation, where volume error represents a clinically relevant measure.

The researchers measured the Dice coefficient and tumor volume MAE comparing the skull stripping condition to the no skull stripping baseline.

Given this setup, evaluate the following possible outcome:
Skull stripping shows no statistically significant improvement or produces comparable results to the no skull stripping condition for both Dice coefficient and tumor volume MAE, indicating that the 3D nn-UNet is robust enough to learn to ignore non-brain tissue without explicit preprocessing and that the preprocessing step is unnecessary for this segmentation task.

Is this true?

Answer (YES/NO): NO